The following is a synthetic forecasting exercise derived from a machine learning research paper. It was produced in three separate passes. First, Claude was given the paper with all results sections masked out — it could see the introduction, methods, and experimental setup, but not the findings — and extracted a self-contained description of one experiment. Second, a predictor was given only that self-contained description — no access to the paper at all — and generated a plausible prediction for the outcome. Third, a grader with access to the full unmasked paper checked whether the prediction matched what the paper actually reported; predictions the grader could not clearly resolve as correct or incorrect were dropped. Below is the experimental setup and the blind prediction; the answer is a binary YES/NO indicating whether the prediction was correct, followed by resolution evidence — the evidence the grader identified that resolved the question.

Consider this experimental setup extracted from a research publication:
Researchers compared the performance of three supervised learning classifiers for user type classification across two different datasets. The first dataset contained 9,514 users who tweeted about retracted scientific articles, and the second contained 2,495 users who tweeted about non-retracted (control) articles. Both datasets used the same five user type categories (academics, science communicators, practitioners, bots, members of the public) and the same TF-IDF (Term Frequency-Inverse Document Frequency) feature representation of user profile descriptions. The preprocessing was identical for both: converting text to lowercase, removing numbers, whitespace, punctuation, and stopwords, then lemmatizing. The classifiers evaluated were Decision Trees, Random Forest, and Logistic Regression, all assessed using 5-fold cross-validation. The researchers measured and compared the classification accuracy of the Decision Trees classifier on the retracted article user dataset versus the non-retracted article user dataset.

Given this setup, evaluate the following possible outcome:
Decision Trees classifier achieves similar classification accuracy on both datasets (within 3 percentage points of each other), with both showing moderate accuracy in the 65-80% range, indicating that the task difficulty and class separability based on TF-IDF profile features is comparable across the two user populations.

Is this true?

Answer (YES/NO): NO